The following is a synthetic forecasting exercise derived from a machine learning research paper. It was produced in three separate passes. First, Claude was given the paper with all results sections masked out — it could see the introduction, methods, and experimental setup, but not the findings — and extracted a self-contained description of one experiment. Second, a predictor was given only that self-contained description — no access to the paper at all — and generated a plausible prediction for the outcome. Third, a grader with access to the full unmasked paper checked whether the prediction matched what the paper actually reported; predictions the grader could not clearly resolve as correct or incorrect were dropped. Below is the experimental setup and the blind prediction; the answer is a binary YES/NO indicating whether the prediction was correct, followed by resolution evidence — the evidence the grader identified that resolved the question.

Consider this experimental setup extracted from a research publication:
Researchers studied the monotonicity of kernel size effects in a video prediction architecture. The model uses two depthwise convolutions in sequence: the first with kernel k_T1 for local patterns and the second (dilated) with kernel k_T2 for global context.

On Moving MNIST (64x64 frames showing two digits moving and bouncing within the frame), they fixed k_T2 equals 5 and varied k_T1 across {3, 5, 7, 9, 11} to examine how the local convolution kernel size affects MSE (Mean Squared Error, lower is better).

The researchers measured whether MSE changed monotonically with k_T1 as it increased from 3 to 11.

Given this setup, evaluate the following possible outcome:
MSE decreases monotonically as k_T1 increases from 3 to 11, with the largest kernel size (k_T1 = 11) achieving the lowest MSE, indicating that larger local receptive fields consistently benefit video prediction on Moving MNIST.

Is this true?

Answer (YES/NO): NO